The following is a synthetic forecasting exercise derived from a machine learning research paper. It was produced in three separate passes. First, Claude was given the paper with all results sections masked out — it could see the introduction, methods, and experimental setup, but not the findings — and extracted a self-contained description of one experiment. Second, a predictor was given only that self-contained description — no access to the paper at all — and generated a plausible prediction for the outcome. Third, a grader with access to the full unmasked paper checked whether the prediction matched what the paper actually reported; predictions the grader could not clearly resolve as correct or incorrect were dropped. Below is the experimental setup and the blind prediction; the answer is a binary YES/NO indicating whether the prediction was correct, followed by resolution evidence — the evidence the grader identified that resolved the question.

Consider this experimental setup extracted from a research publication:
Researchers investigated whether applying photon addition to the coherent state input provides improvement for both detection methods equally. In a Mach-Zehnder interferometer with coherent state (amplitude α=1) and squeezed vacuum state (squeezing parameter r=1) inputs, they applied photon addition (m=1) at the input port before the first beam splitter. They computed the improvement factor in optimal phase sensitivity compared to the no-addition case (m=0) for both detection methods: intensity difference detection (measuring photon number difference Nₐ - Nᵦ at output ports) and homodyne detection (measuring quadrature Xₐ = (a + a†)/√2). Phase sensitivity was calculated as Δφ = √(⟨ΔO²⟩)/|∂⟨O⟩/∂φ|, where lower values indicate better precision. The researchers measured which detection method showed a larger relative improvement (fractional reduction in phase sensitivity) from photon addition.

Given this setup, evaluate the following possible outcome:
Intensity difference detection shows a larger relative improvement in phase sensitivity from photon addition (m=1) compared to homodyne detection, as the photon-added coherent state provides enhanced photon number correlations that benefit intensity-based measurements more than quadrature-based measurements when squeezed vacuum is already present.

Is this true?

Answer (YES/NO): YES